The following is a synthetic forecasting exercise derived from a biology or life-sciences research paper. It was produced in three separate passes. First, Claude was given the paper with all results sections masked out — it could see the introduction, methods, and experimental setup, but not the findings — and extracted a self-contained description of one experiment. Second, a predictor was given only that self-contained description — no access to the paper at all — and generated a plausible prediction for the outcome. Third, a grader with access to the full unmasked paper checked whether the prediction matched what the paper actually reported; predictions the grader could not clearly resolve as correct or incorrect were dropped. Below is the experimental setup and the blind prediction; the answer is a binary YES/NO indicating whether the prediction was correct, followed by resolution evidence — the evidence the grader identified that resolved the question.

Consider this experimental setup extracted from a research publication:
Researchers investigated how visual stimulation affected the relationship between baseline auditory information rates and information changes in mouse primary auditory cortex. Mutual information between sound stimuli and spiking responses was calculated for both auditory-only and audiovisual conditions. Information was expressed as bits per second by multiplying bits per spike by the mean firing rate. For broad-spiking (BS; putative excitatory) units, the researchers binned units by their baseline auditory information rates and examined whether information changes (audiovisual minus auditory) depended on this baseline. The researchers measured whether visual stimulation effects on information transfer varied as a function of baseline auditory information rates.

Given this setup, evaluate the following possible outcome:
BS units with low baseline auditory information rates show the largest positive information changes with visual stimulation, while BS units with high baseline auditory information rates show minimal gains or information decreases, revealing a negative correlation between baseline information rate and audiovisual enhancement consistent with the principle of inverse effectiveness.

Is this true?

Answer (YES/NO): YES